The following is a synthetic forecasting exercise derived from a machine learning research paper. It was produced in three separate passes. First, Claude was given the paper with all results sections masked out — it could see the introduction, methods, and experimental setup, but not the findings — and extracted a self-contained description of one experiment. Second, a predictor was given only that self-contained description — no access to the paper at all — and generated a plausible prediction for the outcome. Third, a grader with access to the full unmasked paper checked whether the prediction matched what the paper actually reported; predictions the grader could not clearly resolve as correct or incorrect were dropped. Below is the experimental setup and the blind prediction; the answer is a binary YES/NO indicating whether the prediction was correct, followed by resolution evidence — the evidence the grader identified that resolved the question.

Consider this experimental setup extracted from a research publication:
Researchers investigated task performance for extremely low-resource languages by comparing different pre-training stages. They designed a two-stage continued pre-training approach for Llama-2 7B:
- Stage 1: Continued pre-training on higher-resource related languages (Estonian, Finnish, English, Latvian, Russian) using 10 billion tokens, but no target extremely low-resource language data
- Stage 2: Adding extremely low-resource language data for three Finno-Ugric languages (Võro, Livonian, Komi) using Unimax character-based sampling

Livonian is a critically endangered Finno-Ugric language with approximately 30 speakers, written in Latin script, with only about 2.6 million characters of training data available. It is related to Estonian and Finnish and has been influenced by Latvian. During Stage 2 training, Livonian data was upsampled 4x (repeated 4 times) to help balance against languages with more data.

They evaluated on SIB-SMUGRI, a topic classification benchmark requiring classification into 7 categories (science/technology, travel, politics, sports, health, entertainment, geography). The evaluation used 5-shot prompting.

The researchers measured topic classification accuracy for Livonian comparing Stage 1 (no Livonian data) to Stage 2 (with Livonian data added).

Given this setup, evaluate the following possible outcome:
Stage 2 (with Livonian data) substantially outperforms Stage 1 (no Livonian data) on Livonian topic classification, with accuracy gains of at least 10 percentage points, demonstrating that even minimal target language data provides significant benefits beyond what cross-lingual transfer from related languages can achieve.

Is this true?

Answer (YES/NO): NO